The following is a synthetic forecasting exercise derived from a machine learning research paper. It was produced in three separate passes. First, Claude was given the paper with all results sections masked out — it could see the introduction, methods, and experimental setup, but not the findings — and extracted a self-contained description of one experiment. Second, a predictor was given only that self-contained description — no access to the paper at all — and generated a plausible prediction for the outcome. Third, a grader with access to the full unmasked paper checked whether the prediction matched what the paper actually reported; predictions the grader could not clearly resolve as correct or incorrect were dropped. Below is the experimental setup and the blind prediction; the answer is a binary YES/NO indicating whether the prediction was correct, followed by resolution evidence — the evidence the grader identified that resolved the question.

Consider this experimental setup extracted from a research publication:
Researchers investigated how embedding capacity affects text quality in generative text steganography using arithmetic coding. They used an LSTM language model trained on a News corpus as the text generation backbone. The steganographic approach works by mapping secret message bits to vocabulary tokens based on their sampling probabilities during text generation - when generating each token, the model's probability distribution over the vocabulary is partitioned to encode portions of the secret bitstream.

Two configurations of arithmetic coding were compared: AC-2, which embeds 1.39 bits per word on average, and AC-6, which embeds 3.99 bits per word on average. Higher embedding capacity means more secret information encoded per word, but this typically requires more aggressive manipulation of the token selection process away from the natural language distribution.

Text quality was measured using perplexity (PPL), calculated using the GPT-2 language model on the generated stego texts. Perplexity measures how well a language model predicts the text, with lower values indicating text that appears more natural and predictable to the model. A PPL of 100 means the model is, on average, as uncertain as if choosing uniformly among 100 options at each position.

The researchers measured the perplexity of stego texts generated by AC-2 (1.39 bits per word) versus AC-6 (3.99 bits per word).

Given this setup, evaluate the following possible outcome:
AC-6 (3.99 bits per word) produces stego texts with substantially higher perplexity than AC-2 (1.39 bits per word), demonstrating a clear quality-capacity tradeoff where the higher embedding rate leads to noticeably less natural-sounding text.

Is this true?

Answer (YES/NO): YES